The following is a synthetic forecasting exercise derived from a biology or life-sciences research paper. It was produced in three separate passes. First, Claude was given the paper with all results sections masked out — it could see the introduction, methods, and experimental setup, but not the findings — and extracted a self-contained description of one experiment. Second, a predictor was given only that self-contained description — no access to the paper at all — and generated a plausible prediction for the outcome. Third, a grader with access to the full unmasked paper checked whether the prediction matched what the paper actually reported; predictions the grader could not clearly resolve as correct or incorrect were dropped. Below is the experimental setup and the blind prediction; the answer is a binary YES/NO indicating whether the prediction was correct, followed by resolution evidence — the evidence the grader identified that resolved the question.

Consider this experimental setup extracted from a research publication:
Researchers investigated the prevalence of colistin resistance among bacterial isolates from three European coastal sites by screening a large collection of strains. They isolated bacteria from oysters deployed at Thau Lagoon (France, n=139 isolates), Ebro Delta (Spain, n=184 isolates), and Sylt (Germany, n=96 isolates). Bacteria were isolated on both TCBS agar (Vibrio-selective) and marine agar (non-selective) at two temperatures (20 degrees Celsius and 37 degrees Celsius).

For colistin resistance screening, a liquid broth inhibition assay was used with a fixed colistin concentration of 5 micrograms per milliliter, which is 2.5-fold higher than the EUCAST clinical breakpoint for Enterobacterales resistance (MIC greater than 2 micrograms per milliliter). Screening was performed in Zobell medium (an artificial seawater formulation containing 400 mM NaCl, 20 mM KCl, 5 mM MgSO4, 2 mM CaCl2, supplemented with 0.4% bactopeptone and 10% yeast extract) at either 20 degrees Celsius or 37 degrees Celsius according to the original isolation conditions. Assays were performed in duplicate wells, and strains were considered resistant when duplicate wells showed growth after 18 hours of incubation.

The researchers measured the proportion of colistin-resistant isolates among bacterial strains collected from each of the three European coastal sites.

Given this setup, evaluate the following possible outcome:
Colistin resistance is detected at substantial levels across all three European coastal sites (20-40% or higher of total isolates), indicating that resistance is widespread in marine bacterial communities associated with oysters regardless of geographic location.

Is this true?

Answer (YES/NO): NO